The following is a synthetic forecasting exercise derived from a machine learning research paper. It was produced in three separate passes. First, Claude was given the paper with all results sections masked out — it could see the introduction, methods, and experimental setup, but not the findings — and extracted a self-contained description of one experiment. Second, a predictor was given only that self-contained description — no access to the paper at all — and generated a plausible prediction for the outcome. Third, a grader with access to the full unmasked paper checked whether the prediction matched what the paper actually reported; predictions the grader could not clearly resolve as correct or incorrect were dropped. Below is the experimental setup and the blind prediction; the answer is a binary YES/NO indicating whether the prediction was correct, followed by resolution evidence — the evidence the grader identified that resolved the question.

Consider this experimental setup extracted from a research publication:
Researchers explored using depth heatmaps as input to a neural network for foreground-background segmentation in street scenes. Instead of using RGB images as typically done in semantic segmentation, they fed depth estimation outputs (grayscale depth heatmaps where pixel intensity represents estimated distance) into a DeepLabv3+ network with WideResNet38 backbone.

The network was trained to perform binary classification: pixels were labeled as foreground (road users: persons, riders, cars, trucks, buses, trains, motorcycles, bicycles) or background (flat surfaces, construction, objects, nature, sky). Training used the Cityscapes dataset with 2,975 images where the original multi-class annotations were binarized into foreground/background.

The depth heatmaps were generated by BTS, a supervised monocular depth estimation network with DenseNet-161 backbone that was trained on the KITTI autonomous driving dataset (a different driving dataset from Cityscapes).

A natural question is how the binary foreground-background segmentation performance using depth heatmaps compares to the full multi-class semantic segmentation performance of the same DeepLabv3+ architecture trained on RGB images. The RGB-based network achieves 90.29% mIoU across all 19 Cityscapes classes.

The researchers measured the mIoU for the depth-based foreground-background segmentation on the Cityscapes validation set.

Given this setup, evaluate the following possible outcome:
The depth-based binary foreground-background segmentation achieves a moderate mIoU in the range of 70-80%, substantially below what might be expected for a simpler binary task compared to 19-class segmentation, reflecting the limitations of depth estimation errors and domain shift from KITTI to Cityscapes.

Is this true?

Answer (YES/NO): NO